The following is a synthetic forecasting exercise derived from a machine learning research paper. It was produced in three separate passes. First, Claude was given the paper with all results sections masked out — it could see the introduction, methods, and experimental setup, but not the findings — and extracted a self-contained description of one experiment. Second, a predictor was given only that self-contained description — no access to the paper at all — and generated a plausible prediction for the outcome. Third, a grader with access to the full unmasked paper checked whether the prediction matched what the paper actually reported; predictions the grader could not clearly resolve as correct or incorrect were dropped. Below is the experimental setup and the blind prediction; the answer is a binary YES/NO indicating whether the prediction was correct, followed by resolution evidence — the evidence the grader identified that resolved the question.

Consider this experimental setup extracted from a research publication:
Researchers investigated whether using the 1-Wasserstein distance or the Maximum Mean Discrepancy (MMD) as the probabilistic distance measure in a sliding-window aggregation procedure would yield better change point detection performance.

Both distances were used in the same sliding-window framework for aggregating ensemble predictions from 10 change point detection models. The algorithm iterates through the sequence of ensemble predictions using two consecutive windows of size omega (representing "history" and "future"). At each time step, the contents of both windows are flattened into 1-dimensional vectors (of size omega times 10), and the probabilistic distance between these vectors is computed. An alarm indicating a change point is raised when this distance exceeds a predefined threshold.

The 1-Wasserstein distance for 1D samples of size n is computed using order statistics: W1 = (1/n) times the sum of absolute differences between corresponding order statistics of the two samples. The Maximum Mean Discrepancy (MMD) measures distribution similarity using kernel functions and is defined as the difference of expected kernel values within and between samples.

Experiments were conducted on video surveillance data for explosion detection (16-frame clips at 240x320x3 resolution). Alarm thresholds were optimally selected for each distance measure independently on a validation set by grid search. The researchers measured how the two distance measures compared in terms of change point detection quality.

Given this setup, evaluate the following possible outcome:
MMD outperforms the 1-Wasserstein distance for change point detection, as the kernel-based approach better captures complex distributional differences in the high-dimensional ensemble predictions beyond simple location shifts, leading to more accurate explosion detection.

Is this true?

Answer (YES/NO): NO